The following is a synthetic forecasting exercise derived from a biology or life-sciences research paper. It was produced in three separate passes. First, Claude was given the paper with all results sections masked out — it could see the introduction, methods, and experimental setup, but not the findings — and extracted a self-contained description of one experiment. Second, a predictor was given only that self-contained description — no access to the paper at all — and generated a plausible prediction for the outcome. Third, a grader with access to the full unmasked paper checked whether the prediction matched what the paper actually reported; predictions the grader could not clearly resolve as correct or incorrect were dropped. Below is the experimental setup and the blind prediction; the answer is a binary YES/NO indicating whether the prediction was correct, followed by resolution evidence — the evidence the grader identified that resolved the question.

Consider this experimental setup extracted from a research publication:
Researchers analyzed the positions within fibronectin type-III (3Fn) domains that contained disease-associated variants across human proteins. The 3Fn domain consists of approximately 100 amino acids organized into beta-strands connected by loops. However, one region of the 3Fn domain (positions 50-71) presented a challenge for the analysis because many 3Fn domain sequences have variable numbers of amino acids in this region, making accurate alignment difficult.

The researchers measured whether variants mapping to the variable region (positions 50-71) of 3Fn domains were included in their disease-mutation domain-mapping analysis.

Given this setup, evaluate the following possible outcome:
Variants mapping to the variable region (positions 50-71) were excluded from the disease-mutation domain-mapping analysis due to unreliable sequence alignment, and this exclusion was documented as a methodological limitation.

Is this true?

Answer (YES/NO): YES